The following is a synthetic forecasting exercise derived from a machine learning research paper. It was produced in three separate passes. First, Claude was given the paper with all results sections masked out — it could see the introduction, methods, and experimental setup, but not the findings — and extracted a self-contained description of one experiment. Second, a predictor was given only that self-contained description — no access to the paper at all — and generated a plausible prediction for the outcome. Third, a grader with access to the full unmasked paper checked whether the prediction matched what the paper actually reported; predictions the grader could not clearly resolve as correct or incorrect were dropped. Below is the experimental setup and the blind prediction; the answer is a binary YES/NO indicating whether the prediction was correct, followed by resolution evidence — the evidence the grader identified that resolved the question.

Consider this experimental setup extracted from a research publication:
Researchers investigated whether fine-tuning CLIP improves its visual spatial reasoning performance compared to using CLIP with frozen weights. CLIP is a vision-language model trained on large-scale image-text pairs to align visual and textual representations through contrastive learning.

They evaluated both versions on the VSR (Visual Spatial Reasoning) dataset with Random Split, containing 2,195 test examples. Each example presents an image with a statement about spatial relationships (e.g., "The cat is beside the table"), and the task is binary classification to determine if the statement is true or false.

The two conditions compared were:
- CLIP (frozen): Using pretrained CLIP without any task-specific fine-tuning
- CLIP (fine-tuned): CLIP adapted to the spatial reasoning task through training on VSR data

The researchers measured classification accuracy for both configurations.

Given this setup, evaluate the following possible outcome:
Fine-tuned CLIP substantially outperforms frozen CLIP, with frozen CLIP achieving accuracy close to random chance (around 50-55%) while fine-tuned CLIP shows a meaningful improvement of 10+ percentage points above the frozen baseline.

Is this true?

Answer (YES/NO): NO